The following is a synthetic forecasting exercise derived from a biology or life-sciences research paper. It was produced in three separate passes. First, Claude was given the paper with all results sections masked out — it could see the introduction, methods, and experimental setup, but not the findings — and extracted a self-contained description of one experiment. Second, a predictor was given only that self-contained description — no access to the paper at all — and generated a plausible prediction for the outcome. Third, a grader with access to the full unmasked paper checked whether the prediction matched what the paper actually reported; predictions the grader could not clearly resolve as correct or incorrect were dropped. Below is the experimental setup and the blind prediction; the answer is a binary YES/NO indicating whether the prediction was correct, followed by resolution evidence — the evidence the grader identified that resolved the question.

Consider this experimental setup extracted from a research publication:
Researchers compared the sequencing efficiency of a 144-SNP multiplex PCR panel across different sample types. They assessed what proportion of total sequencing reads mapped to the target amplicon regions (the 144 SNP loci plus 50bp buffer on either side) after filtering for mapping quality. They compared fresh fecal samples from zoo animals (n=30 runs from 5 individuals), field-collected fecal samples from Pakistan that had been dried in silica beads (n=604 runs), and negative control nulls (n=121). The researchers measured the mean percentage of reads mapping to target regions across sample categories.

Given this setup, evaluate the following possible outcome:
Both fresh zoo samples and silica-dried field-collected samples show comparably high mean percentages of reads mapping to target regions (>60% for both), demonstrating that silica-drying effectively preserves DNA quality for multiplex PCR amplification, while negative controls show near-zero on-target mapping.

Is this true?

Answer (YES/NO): NO